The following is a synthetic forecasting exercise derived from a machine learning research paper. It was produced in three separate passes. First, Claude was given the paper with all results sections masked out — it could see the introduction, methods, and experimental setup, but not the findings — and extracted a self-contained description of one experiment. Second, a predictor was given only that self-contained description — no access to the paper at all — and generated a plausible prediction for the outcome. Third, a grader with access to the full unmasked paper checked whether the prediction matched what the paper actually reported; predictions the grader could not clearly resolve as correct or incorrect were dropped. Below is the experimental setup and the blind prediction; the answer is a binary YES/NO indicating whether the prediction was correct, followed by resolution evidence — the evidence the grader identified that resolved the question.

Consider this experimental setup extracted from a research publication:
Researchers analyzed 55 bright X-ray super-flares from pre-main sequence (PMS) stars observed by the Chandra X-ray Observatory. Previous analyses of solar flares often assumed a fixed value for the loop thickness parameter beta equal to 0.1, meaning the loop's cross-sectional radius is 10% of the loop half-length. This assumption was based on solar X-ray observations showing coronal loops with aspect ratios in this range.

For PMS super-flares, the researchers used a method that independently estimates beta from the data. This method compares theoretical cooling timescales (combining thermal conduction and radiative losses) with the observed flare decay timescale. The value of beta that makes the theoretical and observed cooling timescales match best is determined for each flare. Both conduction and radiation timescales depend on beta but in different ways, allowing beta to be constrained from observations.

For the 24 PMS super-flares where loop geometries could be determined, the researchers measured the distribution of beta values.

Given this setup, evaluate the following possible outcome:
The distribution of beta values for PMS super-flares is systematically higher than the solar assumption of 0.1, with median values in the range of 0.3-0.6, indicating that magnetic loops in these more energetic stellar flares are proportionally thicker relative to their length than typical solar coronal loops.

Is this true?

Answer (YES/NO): NO